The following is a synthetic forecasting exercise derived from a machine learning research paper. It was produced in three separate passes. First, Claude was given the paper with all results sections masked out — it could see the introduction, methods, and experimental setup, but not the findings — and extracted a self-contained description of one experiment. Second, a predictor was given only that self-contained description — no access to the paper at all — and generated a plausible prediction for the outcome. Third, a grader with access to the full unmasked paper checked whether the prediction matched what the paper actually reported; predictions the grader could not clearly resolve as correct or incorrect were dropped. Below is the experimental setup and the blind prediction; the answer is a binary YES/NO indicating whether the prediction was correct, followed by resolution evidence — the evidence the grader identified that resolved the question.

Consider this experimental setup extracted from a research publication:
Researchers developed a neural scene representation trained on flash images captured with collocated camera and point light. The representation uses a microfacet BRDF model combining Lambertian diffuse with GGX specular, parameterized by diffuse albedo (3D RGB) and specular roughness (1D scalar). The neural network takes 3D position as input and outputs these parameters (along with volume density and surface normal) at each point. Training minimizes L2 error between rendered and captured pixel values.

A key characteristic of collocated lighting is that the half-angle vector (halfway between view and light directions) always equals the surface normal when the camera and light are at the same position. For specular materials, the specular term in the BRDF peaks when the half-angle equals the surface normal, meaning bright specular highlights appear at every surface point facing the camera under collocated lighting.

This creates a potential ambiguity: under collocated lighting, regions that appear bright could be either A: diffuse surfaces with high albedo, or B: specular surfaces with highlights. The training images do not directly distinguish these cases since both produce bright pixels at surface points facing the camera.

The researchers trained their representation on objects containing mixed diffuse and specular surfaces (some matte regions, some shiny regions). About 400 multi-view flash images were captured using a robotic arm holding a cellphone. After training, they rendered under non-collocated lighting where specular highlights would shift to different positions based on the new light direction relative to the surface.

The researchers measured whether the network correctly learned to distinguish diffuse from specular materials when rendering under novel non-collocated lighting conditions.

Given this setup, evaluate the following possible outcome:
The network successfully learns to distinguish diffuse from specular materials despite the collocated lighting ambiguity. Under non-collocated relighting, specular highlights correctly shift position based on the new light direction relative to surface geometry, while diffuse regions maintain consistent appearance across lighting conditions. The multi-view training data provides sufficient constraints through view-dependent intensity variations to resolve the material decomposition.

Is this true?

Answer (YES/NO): YES